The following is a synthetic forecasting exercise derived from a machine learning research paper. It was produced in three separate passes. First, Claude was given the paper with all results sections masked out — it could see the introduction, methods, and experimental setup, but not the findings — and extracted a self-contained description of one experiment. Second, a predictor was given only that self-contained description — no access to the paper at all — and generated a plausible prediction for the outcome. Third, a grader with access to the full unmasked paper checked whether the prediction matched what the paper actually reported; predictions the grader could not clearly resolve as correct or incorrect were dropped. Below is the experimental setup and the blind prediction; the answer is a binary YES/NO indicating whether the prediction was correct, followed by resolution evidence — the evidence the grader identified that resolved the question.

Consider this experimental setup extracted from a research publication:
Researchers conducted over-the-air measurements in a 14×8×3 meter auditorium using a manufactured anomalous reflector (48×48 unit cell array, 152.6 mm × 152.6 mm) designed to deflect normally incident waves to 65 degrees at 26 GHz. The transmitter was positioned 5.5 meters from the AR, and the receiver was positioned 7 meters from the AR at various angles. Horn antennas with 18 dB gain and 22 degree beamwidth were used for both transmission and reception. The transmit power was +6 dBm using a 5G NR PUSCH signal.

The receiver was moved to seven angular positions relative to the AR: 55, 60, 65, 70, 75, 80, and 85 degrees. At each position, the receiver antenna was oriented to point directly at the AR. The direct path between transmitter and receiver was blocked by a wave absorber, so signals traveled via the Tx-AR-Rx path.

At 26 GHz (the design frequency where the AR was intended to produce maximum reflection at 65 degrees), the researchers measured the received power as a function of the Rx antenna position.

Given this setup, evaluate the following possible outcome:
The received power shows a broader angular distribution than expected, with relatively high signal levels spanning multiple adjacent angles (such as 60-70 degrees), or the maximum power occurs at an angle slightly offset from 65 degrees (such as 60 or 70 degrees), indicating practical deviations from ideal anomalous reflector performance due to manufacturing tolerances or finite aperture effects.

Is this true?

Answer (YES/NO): NO